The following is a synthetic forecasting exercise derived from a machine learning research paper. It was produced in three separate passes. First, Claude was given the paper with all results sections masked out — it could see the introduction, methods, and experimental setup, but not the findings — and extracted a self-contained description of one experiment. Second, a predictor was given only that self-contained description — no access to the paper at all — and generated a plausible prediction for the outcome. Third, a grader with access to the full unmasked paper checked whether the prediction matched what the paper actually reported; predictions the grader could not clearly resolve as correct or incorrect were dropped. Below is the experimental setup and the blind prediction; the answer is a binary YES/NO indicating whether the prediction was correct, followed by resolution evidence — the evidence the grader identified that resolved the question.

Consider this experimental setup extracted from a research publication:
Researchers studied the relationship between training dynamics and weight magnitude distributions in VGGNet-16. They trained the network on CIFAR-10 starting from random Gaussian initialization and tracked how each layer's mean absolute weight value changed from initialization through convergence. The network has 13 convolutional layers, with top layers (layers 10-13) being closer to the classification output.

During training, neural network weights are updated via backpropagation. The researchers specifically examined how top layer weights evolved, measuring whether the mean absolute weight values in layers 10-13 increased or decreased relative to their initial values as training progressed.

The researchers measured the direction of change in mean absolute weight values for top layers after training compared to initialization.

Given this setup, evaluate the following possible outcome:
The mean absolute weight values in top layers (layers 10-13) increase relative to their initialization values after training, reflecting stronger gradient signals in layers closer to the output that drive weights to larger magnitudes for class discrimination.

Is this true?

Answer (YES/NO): NO